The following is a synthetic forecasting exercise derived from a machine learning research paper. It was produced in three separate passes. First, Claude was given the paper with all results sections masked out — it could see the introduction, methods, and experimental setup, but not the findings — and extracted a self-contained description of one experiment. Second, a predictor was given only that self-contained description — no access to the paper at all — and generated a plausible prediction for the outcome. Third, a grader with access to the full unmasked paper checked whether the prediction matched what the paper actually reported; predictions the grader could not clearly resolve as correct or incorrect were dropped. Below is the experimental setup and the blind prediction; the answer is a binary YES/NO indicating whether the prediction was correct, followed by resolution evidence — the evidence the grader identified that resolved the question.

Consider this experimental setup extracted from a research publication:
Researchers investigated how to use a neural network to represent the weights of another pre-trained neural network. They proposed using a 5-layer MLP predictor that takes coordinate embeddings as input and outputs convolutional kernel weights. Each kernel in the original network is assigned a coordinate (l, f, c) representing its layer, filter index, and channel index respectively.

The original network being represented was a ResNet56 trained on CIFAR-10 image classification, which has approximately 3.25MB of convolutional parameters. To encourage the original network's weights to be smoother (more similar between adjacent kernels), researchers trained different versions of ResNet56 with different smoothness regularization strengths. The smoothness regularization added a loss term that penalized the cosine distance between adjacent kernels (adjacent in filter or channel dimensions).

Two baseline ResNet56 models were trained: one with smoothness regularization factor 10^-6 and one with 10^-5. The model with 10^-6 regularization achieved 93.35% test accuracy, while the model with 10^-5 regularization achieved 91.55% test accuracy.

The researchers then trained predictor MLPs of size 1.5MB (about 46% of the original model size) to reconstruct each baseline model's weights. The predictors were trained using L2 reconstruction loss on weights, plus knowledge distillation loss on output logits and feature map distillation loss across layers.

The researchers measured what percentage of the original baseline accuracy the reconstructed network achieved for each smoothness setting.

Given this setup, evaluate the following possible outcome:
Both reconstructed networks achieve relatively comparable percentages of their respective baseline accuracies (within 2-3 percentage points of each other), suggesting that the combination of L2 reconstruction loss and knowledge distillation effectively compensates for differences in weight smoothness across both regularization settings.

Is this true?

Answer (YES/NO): YES